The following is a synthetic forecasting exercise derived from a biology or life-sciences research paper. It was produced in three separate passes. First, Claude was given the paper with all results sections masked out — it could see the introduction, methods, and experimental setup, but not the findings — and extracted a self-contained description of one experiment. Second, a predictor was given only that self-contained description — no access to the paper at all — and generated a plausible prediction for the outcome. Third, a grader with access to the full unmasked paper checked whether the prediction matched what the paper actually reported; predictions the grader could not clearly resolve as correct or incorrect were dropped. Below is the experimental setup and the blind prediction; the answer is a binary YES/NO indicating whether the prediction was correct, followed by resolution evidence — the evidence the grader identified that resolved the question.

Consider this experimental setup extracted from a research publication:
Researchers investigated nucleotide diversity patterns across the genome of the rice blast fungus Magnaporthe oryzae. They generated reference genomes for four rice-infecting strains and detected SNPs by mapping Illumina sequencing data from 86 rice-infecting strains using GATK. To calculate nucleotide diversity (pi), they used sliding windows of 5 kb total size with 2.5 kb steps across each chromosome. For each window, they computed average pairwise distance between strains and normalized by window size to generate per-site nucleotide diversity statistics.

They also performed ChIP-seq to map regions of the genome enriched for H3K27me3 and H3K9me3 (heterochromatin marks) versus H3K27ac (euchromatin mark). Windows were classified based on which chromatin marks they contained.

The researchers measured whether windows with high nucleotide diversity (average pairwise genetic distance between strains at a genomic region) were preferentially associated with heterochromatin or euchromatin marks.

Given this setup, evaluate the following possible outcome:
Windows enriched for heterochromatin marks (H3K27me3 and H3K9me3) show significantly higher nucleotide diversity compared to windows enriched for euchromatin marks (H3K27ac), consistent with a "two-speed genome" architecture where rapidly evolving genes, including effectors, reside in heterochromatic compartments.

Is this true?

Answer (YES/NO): YES